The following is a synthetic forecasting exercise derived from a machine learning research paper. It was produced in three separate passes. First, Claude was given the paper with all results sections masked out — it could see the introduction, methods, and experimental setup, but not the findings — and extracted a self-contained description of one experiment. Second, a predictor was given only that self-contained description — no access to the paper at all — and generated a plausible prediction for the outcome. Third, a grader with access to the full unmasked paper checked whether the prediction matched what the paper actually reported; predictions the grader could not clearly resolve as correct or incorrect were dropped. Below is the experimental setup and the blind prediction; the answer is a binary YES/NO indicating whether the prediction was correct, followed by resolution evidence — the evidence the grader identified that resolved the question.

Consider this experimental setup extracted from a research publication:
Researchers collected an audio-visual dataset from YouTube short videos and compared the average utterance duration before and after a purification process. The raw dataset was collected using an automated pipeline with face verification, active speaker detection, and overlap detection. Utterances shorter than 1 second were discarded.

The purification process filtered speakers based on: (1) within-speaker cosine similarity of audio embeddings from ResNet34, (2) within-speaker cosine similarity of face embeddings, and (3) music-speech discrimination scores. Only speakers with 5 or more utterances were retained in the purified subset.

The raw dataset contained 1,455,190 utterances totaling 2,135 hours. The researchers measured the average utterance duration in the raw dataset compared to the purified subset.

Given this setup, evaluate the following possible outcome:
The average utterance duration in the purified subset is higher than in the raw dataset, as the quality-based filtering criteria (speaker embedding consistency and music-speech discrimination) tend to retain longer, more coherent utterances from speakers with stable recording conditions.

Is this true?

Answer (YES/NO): NO